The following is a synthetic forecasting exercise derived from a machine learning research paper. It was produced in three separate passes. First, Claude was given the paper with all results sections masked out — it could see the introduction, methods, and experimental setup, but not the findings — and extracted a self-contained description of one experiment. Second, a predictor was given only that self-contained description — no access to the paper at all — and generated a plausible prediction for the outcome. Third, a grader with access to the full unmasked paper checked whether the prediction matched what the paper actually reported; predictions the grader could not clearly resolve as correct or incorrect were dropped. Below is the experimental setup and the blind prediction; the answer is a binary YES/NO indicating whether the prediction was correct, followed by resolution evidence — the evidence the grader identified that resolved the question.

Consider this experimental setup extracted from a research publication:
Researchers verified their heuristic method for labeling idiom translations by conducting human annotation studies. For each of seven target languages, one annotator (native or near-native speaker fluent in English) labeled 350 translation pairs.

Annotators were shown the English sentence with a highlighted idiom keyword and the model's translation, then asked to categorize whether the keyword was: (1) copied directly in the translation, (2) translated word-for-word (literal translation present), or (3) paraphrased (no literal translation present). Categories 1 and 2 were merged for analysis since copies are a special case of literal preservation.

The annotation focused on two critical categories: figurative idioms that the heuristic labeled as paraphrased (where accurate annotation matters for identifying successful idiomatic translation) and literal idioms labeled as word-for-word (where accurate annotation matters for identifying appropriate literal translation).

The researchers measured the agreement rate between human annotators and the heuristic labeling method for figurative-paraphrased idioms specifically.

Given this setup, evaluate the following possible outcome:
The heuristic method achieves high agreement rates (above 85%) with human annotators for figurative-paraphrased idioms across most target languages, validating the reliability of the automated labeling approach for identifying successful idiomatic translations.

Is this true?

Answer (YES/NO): NO